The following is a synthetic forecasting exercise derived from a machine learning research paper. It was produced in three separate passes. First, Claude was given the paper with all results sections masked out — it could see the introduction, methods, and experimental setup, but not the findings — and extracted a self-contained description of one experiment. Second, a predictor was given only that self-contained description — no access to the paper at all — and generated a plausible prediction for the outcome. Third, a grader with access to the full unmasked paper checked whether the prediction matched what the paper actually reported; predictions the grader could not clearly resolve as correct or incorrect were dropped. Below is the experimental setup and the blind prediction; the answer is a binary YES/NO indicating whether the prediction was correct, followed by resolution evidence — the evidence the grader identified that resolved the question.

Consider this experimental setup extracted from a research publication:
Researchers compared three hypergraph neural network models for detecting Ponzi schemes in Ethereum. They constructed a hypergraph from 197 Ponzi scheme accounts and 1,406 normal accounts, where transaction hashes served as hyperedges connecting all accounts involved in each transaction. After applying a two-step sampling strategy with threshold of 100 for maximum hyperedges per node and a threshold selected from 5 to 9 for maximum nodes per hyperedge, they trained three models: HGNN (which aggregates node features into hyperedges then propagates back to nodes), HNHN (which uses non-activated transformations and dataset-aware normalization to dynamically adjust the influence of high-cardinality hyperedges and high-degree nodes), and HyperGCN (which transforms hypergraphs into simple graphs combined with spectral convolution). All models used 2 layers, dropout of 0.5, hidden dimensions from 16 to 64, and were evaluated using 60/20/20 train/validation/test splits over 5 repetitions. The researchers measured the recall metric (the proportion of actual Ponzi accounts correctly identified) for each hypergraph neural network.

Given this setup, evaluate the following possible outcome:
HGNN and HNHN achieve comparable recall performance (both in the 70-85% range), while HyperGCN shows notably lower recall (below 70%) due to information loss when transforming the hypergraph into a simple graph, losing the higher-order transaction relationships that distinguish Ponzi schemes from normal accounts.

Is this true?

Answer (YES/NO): NO